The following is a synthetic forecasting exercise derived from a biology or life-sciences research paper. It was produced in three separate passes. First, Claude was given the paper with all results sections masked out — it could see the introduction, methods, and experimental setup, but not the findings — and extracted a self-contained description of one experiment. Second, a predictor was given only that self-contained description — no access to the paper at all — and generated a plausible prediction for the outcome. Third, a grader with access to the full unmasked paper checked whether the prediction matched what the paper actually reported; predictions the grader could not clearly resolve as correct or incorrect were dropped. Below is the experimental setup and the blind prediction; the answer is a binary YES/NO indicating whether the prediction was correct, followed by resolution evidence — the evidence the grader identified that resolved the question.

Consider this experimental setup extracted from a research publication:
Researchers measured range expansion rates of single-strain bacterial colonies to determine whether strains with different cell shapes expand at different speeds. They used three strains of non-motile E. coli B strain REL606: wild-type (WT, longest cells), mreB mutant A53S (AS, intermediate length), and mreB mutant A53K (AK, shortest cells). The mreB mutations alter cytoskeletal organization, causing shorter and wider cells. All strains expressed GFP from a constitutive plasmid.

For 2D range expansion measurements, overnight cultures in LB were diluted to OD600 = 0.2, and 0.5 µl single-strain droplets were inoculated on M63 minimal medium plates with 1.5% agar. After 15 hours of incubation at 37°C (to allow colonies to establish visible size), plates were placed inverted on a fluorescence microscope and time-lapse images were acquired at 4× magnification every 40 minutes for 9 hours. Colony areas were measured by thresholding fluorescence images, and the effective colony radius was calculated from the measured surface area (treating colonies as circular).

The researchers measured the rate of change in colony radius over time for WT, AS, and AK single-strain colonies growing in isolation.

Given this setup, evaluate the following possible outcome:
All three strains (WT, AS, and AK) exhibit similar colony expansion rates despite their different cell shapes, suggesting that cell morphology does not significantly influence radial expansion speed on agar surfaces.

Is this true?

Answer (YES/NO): NO